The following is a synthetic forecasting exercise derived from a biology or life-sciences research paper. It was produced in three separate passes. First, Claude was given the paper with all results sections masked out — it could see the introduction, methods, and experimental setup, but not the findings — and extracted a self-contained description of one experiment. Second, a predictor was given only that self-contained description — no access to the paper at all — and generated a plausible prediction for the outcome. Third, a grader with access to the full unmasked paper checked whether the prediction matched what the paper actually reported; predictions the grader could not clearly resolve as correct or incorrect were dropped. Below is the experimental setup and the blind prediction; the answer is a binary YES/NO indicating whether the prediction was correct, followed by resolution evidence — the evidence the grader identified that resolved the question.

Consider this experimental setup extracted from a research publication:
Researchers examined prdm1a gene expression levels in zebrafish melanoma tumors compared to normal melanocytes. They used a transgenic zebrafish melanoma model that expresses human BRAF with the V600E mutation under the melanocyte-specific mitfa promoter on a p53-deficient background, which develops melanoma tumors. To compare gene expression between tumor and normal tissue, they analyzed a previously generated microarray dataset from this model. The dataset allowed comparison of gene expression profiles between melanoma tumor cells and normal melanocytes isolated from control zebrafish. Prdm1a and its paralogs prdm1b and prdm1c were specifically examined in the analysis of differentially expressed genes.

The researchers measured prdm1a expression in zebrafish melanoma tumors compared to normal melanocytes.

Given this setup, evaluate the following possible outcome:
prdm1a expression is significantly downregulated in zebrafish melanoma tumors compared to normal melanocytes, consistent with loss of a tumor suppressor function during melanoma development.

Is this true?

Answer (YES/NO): YES